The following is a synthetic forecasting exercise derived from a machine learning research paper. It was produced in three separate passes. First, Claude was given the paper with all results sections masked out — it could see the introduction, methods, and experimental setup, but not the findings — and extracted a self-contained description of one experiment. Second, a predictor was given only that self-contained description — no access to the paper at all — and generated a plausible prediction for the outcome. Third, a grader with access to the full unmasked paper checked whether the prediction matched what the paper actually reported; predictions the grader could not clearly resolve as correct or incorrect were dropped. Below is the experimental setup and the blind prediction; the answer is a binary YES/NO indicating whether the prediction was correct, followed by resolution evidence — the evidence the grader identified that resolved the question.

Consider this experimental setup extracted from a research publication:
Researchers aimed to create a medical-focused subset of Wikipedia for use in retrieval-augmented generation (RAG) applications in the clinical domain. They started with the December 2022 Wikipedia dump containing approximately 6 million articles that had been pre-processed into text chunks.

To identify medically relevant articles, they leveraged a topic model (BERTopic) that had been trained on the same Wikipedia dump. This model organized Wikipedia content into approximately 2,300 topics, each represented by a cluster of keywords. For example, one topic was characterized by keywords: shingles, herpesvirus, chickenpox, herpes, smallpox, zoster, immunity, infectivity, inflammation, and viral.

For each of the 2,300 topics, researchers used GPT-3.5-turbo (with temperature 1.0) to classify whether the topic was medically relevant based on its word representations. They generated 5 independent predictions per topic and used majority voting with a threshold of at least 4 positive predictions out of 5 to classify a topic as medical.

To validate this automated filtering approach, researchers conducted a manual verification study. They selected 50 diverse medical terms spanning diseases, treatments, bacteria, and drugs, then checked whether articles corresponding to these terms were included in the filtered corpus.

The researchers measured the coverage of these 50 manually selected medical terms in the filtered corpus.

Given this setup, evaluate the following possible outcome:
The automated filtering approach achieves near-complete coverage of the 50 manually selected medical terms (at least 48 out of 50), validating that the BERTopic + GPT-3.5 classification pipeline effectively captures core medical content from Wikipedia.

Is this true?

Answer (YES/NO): YES